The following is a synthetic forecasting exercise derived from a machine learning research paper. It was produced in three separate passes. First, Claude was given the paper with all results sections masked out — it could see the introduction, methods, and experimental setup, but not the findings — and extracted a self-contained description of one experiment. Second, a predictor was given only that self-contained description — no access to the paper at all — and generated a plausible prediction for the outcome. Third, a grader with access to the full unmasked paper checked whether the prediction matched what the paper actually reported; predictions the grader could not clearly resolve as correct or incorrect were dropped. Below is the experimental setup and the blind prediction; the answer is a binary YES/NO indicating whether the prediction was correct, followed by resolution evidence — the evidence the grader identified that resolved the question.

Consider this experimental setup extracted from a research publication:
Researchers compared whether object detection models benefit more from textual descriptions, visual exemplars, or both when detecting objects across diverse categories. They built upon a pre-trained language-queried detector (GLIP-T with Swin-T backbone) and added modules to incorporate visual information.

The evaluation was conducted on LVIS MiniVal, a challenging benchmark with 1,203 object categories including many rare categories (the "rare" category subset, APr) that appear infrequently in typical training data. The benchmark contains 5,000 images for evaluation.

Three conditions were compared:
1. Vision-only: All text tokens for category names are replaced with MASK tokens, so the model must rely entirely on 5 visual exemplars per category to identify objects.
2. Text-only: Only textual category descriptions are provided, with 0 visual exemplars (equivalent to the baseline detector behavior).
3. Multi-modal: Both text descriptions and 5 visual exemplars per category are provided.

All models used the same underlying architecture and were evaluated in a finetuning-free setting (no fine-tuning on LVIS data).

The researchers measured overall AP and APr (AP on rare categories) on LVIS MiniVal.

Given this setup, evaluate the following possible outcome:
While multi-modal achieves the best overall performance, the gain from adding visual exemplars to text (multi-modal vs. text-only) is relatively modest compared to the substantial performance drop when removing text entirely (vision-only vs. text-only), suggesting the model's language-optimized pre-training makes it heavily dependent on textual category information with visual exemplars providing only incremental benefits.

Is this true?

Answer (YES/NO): NO